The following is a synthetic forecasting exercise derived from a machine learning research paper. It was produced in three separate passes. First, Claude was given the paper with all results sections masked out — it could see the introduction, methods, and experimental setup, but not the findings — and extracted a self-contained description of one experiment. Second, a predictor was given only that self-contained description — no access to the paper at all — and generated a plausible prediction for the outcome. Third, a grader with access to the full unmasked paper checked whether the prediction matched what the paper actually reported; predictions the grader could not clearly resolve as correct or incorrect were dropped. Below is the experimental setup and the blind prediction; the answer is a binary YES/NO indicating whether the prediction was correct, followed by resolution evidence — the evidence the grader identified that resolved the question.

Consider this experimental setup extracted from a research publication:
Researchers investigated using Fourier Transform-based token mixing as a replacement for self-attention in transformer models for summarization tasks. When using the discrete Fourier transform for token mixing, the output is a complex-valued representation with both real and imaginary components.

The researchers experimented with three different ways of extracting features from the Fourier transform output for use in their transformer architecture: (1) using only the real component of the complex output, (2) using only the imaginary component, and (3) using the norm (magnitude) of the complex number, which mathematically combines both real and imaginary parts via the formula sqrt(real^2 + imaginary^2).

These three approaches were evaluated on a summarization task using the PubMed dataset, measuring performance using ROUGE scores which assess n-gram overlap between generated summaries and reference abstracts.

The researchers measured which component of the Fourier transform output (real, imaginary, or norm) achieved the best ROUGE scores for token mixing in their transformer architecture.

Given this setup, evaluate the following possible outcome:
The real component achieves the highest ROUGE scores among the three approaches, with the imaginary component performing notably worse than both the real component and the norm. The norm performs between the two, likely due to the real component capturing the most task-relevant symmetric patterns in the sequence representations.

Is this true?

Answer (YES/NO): NO